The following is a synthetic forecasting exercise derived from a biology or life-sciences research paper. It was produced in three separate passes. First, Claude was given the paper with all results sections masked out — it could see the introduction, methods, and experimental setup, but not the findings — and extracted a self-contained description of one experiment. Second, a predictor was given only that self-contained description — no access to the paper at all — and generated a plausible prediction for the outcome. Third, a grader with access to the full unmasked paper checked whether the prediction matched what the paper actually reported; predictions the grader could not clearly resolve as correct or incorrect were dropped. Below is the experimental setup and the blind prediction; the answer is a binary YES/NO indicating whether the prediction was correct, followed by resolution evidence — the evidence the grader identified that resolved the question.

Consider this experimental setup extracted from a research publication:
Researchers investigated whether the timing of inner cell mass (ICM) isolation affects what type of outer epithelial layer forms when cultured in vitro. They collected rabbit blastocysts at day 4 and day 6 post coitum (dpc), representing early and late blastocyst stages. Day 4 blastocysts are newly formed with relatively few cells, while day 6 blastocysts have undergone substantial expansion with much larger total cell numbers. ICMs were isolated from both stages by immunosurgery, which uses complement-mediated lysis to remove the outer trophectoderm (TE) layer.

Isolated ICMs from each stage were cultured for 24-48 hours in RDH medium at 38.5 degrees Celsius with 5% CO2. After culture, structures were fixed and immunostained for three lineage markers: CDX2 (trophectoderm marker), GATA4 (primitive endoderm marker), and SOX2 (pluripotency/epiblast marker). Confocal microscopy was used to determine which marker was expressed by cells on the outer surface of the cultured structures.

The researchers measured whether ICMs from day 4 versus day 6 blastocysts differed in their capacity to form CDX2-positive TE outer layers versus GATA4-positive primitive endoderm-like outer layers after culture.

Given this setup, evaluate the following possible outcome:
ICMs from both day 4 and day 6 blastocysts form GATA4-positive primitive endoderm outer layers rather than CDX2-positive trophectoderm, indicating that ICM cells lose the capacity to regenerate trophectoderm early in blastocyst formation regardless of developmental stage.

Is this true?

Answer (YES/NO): NO